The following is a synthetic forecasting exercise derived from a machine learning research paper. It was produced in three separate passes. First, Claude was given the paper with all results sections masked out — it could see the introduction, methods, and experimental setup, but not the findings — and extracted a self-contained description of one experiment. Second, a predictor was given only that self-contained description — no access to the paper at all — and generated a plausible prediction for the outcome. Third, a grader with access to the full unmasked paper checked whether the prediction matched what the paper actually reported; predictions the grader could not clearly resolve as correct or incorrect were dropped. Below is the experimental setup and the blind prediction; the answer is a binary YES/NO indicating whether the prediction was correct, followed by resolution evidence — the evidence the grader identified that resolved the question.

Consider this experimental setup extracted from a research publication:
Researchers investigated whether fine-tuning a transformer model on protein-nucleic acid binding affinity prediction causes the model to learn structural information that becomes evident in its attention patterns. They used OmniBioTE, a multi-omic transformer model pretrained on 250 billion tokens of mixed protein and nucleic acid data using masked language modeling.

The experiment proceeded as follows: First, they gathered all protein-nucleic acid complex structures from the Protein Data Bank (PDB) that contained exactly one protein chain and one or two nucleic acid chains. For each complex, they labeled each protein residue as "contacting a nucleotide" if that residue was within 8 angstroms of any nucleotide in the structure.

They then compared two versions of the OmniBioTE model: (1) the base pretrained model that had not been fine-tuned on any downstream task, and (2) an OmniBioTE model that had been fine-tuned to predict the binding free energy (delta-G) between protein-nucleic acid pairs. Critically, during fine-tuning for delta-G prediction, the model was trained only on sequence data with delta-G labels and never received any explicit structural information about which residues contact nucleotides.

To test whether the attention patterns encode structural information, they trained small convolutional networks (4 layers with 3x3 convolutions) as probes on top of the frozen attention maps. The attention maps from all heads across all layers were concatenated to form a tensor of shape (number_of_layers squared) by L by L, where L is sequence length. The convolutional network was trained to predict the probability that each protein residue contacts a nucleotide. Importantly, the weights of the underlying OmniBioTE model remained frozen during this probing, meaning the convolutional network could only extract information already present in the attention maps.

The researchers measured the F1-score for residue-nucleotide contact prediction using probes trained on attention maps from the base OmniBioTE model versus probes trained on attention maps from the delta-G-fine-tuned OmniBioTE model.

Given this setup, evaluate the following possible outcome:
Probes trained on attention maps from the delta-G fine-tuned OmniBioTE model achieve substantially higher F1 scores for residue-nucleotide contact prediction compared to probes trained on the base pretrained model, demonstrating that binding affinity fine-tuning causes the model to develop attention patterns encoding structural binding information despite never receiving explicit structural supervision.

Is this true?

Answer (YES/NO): YES